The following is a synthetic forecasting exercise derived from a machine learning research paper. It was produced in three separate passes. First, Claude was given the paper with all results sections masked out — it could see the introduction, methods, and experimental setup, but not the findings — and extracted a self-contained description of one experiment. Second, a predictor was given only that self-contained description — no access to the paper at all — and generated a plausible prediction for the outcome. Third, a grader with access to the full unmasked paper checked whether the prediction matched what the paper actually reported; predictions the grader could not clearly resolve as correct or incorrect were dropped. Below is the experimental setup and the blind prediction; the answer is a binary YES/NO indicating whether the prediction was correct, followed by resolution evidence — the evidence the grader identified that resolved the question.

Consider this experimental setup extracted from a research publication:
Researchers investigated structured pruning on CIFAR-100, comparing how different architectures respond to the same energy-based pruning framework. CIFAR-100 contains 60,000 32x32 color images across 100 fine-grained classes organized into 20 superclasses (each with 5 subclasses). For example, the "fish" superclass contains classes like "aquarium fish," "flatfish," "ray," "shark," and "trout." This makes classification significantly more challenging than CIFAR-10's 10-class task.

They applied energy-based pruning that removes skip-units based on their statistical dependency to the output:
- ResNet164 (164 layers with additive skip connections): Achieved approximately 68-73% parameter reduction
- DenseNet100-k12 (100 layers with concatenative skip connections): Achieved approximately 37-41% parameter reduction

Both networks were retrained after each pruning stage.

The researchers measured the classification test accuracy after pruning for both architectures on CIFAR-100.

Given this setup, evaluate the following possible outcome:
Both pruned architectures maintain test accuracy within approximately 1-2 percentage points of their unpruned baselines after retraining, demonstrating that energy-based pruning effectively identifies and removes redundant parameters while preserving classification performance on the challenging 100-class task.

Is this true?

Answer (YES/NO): NO